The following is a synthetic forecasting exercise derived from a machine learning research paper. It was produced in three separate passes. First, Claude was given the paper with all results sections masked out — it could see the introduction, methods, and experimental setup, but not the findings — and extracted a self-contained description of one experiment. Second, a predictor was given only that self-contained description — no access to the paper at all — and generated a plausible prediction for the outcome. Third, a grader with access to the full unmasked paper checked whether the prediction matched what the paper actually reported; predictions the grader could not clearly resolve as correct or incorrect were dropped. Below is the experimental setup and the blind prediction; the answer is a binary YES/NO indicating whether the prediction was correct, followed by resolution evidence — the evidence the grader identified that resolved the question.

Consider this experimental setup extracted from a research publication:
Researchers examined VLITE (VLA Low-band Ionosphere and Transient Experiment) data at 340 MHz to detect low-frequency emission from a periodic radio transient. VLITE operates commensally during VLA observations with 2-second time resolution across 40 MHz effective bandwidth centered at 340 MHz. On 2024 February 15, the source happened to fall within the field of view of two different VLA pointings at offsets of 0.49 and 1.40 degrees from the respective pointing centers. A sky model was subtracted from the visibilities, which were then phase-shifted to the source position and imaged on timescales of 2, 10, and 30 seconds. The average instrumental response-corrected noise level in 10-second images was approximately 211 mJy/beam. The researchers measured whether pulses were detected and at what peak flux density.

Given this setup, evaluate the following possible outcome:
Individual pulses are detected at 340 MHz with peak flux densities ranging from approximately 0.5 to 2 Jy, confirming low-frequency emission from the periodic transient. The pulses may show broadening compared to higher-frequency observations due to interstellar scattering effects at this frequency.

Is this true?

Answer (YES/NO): NO